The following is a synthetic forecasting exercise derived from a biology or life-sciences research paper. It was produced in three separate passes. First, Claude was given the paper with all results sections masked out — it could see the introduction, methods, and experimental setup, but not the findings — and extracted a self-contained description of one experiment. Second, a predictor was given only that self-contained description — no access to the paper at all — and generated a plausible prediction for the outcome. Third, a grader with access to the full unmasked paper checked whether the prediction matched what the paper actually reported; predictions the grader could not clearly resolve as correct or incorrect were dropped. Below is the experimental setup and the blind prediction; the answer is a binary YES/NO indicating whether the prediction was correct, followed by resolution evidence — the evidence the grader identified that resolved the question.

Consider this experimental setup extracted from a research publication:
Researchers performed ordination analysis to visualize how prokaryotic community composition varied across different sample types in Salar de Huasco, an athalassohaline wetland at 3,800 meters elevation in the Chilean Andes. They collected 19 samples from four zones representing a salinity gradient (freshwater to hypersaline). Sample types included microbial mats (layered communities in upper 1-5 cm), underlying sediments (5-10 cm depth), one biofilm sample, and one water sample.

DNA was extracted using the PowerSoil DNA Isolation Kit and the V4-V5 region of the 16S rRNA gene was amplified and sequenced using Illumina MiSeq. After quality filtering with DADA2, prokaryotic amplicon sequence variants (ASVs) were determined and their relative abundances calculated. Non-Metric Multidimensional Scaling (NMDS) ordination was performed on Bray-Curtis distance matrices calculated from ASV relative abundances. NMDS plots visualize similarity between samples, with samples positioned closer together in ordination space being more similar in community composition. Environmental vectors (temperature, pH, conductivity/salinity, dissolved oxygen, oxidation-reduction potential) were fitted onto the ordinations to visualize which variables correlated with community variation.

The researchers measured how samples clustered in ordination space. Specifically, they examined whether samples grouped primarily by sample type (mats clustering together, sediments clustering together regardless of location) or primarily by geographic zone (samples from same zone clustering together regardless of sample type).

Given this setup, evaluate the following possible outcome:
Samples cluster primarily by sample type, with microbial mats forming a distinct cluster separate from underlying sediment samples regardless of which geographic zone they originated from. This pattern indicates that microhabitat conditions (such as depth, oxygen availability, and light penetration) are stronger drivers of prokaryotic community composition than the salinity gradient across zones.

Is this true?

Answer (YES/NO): NO